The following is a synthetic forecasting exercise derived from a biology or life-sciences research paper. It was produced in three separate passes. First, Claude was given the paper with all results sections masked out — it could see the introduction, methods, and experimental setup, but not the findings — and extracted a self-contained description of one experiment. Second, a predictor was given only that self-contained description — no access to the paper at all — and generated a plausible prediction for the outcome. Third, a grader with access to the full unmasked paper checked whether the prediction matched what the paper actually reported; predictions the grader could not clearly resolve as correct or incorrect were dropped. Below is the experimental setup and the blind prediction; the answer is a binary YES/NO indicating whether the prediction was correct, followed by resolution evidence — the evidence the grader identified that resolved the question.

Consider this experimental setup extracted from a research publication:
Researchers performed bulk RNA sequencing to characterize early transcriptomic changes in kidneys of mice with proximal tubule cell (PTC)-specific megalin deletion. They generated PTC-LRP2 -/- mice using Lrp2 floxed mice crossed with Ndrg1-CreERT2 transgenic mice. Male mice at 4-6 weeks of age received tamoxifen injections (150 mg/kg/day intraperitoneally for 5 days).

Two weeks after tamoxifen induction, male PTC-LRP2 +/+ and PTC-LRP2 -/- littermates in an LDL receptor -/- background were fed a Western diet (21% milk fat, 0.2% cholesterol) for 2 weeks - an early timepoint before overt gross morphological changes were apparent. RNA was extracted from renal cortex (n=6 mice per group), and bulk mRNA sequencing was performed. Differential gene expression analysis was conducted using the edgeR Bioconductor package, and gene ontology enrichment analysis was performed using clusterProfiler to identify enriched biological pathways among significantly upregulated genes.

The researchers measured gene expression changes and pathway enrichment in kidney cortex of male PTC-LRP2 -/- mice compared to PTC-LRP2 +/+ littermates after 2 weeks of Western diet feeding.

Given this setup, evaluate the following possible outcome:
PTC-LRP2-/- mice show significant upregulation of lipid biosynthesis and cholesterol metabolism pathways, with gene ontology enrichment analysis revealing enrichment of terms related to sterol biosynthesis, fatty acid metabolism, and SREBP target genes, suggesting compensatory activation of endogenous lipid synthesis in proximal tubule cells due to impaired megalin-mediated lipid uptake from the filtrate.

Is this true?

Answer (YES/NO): NO